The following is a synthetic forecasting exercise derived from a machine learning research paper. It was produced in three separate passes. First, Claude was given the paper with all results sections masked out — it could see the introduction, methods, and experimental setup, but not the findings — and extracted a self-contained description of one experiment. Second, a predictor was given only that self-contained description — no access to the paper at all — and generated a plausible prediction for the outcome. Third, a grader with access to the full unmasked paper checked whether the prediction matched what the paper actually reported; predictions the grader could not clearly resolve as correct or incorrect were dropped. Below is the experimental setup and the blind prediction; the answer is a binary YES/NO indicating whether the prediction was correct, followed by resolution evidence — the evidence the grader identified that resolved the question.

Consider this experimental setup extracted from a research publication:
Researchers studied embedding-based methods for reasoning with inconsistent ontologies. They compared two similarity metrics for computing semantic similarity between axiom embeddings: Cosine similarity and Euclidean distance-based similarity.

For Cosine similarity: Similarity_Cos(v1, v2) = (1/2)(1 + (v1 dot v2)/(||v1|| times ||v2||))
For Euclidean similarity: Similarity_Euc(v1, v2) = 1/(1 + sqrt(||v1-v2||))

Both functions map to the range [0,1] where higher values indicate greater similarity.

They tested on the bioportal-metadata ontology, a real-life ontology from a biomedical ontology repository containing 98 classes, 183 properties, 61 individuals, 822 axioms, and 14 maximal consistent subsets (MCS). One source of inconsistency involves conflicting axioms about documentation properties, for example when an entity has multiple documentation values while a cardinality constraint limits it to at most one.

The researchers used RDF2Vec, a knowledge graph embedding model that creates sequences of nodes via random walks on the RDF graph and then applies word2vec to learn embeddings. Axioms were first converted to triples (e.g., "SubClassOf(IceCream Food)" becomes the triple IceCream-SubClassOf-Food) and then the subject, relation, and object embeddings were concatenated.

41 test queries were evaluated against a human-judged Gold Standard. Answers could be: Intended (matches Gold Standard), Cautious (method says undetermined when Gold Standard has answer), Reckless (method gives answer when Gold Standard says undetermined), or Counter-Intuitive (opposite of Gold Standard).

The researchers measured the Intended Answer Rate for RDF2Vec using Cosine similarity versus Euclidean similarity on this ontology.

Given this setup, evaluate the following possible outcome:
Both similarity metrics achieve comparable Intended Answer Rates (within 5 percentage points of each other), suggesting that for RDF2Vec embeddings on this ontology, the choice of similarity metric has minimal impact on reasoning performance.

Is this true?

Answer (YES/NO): NO